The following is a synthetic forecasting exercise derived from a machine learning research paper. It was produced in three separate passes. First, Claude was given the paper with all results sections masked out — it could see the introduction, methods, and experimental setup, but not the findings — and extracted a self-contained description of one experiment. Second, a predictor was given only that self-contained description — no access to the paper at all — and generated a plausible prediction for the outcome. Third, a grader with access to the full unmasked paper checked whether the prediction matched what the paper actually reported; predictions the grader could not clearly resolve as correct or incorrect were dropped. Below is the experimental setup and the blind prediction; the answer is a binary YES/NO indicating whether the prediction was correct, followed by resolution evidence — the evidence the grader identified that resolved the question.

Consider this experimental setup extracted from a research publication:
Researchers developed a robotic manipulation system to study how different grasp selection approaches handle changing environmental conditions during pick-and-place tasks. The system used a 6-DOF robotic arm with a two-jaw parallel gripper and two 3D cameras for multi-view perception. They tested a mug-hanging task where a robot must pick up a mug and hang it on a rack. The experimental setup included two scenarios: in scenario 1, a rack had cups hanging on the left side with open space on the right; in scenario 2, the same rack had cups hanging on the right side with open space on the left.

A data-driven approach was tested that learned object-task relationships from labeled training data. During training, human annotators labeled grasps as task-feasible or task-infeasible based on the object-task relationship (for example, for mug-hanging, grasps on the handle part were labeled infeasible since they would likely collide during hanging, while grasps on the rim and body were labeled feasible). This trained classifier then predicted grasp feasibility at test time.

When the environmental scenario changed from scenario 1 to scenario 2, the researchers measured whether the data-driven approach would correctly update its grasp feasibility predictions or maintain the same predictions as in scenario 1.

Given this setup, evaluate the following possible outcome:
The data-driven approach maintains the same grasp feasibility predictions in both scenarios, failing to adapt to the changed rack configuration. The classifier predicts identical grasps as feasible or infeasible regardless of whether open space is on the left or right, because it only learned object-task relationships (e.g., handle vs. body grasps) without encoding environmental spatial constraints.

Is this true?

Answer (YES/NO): YES